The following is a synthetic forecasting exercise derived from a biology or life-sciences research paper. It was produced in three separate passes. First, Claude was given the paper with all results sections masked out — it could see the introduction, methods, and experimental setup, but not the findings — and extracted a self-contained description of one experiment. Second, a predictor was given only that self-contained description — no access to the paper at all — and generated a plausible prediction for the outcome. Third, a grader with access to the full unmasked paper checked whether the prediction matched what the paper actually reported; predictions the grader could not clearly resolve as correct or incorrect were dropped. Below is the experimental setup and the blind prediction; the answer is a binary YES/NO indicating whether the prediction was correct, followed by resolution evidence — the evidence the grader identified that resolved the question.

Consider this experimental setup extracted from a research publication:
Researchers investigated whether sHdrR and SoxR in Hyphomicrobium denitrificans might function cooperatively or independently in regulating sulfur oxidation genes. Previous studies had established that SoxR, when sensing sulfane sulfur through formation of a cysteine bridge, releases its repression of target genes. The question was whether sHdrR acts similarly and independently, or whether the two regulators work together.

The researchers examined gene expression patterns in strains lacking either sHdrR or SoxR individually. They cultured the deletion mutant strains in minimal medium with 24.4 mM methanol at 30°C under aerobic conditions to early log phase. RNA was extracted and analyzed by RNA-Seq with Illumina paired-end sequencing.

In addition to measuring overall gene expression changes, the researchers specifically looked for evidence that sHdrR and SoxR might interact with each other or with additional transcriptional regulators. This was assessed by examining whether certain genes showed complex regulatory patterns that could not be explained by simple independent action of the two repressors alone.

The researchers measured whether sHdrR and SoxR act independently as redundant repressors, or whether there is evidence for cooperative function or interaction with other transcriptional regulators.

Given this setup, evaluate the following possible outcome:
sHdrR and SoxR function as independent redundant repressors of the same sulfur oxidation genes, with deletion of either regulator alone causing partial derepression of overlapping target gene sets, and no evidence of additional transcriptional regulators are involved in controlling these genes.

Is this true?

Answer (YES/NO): NO